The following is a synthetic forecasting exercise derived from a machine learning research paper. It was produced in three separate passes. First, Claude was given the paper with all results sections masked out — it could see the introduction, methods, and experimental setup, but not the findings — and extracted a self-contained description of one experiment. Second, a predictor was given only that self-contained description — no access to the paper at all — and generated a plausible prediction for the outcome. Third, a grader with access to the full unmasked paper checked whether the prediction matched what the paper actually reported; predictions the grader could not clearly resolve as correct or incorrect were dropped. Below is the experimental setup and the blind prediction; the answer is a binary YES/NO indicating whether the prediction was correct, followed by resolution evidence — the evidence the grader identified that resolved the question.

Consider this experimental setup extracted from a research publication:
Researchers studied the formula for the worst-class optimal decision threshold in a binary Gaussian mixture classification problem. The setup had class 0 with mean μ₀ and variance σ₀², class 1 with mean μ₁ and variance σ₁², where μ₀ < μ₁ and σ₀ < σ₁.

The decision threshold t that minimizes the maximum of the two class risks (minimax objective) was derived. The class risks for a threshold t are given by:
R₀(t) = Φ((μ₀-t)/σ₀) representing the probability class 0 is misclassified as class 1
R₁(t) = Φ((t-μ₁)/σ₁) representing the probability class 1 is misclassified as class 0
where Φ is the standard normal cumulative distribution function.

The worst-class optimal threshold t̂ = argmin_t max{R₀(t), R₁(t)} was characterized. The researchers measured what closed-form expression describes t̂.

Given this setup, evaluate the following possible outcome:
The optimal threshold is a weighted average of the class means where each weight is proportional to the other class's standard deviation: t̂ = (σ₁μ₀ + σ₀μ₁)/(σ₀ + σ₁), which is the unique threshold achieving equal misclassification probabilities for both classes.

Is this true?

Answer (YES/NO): YES